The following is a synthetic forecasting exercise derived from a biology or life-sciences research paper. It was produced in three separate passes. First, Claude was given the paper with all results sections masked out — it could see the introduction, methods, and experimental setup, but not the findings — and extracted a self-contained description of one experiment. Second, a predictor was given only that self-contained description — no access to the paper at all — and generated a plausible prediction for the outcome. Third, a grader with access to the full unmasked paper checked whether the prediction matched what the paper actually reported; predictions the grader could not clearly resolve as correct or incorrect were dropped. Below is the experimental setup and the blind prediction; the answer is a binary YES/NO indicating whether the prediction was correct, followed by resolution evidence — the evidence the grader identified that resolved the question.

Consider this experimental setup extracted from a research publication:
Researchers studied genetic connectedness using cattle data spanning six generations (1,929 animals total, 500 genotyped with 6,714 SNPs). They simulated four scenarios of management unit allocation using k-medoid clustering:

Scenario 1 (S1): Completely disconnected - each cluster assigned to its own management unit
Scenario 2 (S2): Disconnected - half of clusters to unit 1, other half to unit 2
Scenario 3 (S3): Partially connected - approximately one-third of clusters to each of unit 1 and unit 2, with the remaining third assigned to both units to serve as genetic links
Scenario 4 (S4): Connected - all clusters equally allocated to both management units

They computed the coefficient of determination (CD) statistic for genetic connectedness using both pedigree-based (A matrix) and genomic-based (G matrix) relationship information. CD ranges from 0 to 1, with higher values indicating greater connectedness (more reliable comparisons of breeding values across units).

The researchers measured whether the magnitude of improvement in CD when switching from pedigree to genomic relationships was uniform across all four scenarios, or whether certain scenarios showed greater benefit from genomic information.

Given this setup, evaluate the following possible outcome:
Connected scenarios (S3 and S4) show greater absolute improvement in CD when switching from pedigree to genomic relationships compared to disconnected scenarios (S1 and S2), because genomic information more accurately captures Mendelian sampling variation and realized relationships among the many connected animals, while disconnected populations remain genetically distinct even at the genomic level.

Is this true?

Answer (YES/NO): NO